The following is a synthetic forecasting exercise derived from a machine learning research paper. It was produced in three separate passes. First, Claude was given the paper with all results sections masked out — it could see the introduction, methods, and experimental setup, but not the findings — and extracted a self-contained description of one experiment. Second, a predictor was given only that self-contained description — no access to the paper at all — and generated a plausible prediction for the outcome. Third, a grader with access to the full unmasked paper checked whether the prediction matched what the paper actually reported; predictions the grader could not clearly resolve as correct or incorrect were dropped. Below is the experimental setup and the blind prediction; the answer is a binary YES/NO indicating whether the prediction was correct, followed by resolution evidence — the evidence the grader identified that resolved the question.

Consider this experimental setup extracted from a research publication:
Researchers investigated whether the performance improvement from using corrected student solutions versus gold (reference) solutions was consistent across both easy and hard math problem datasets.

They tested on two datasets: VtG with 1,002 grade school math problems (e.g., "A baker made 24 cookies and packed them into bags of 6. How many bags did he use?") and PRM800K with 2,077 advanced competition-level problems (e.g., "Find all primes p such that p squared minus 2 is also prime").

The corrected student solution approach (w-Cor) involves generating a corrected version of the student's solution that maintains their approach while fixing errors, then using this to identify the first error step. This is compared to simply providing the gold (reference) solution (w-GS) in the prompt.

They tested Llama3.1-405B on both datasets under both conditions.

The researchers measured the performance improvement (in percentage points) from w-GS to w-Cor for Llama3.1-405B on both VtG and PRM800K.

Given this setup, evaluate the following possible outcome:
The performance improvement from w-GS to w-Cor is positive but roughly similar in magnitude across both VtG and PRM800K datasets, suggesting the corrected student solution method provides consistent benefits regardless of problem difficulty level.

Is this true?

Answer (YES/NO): NO